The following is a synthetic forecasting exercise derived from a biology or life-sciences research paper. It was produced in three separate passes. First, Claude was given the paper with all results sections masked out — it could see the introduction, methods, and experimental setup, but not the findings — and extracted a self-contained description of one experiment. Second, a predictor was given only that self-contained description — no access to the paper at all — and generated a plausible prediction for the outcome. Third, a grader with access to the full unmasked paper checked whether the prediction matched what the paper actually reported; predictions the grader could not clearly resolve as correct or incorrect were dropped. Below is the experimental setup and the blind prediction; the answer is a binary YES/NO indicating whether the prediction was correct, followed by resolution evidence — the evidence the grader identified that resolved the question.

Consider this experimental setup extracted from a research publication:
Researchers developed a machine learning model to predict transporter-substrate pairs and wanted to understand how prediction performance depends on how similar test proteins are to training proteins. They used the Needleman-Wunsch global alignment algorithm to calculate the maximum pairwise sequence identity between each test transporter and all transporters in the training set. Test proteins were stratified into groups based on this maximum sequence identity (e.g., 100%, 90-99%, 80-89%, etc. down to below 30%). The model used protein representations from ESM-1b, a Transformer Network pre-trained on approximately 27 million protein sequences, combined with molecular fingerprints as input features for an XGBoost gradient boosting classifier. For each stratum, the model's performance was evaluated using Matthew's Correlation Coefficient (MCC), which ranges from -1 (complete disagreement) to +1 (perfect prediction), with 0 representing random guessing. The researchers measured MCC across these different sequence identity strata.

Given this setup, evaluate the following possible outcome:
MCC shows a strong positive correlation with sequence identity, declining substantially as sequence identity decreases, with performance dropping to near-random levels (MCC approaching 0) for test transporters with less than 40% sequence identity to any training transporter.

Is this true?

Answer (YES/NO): NO